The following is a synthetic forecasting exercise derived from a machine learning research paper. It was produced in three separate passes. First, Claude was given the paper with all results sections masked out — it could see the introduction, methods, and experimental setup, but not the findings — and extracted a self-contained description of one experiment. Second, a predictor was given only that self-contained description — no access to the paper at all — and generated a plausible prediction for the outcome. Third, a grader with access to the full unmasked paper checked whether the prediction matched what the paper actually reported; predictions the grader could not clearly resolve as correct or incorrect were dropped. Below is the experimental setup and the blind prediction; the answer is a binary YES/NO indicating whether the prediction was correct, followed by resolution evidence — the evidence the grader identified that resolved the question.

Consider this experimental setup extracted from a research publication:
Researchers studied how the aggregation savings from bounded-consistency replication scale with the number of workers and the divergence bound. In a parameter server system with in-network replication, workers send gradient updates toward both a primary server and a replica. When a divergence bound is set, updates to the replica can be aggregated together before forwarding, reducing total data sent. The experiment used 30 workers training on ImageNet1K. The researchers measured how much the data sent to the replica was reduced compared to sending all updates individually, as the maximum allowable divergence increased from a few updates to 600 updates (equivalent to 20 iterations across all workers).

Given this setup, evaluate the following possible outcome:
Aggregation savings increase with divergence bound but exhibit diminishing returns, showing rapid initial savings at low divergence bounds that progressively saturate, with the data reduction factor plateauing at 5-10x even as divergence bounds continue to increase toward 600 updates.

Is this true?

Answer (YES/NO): YES